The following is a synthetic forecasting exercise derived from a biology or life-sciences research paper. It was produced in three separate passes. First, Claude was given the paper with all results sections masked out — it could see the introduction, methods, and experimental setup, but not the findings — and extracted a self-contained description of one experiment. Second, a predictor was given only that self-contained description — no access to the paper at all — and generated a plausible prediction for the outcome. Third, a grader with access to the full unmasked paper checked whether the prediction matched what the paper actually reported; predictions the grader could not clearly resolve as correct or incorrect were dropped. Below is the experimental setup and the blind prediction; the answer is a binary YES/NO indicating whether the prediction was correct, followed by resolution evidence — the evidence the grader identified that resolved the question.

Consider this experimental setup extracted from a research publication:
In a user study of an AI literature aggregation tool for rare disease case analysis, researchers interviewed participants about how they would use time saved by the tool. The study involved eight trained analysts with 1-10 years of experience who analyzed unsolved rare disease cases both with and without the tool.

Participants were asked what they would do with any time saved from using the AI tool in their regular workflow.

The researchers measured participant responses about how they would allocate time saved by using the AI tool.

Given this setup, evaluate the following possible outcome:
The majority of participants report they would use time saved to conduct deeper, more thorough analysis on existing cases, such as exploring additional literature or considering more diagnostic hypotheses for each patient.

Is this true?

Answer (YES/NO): YES